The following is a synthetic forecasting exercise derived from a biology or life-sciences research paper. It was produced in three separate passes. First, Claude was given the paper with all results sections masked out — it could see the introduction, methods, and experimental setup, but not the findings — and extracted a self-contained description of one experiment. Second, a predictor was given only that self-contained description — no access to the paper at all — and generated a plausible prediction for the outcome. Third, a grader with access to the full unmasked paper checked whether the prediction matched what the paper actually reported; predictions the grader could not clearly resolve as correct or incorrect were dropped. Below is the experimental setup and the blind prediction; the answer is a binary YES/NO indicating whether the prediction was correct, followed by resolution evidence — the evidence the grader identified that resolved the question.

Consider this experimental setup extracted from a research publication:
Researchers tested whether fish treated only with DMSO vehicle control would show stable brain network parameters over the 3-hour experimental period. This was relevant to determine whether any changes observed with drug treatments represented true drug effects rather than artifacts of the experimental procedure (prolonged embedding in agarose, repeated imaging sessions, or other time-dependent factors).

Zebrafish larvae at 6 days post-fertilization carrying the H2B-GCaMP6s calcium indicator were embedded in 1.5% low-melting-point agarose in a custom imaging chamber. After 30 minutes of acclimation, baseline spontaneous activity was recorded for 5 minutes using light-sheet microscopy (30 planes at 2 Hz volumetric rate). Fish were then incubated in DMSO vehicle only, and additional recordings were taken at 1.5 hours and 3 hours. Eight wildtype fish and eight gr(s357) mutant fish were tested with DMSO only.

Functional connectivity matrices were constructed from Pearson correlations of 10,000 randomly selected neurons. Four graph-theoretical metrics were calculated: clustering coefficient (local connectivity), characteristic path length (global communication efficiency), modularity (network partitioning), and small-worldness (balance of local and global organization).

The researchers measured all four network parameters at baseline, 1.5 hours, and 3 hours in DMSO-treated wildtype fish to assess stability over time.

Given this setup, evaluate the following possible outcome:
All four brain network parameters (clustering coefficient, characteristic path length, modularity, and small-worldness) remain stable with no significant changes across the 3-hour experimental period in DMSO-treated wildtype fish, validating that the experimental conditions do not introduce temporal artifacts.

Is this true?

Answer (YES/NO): NO